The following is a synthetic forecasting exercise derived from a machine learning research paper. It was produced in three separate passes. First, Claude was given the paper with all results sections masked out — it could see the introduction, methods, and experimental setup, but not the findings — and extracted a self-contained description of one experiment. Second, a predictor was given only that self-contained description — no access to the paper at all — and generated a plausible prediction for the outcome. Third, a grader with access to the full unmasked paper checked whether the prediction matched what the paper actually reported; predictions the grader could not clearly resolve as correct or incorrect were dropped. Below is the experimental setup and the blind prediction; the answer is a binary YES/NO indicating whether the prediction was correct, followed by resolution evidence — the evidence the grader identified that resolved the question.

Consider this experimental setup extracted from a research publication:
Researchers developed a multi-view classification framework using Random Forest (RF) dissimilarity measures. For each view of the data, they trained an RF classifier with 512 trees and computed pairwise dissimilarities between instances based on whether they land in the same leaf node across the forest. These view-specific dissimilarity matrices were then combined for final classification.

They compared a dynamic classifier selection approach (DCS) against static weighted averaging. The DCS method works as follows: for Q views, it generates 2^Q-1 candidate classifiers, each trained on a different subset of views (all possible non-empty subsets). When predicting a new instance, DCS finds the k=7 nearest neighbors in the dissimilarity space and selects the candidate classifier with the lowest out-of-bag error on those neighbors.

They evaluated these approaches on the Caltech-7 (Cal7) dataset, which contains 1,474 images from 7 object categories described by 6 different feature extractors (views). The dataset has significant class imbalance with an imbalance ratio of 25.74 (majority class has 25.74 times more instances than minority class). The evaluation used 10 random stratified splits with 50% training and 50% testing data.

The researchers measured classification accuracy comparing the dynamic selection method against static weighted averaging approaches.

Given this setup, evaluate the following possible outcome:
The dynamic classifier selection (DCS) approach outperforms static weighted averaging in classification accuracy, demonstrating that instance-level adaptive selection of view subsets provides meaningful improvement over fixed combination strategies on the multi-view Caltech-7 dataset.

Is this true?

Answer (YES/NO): NO